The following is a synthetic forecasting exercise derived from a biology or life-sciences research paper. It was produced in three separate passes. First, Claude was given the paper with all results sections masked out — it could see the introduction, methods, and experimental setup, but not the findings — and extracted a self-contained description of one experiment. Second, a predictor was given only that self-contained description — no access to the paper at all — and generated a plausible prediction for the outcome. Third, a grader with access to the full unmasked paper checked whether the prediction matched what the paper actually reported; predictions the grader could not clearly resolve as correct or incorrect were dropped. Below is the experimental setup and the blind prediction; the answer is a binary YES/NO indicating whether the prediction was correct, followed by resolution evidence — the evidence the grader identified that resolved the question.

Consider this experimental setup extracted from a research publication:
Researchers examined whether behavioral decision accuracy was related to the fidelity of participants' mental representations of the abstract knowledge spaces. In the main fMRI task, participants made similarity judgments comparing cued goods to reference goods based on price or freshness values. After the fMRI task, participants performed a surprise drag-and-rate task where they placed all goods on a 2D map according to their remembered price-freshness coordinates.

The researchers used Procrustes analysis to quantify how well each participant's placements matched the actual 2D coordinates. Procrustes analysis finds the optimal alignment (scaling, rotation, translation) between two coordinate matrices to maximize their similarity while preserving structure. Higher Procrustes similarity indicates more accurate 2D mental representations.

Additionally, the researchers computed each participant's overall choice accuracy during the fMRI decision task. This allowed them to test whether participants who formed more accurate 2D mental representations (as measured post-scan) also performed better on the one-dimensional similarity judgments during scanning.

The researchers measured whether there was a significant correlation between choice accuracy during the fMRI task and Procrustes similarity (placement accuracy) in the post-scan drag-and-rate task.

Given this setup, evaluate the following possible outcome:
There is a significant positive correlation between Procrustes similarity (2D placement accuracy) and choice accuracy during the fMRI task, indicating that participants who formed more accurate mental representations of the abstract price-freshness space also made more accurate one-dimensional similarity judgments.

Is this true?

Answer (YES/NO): YES